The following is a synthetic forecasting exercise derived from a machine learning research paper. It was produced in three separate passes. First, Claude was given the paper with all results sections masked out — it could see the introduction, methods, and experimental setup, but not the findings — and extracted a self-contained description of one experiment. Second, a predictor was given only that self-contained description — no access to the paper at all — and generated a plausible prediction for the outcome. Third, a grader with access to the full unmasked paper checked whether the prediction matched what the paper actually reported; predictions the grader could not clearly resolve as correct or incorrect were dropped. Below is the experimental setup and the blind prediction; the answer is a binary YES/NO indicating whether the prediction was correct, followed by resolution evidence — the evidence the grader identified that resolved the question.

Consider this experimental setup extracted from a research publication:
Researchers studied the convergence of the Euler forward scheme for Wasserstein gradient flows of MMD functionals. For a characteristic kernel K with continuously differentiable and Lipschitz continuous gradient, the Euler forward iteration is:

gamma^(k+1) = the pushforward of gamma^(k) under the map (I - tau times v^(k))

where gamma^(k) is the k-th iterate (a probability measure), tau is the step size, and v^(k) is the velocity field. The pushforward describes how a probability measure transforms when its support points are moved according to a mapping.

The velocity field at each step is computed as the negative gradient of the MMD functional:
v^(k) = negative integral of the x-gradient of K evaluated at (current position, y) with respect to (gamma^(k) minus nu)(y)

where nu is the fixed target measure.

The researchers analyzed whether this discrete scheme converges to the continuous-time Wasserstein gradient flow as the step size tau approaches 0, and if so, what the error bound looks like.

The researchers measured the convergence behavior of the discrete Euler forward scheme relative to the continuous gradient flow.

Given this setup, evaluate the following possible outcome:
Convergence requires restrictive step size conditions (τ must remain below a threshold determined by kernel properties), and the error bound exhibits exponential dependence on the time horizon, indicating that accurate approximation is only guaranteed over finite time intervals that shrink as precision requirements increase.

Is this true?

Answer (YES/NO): NO